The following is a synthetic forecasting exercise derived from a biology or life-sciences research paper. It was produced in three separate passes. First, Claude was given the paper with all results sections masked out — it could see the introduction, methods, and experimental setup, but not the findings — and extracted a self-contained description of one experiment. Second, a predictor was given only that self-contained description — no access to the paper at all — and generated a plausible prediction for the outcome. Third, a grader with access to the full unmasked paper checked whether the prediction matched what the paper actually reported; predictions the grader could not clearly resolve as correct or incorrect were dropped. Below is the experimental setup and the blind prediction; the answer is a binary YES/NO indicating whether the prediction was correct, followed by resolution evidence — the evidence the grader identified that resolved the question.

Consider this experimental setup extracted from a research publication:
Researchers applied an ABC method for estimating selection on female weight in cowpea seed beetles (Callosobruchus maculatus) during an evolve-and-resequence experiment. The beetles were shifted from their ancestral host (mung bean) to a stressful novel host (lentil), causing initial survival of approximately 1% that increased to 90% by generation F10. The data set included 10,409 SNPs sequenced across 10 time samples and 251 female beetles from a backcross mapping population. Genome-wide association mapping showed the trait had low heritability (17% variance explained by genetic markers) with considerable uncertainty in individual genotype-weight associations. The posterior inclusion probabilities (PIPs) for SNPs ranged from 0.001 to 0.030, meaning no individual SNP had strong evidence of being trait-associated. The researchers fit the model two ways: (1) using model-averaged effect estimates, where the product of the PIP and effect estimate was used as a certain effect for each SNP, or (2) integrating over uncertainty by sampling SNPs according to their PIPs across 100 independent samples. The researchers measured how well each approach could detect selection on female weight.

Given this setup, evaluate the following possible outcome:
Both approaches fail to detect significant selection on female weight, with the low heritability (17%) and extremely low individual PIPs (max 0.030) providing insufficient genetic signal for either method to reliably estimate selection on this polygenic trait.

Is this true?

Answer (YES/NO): NO